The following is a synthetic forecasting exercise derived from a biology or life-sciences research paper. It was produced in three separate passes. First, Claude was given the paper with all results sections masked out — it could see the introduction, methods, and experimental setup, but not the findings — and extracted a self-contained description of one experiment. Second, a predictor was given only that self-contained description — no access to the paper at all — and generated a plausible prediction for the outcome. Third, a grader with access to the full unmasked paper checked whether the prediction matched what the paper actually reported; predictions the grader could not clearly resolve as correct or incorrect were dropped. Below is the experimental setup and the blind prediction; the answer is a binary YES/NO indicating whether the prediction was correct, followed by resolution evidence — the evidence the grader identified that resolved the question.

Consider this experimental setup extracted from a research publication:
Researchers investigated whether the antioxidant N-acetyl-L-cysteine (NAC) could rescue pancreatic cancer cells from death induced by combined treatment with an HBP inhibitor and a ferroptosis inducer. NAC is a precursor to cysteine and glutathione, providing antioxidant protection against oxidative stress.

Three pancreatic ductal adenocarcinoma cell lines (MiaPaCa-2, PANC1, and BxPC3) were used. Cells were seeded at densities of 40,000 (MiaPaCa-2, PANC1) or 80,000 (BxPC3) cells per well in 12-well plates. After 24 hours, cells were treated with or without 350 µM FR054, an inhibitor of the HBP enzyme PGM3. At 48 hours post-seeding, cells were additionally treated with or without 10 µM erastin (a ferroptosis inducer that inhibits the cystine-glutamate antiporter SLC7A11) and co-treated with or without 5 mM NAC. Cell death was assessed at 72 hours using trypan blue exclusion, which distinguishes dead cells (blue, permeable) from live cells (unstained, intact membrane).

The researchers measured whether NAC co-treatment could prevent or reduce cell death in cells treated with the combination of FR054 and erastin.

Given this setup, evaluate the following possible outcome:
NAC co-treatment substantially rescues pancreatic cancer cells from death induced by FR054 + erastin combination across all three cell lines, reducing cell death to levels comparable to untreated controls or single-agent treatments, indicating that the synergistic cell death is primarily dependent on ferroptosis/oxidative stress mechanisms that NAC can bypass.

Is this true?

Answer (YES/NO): YES